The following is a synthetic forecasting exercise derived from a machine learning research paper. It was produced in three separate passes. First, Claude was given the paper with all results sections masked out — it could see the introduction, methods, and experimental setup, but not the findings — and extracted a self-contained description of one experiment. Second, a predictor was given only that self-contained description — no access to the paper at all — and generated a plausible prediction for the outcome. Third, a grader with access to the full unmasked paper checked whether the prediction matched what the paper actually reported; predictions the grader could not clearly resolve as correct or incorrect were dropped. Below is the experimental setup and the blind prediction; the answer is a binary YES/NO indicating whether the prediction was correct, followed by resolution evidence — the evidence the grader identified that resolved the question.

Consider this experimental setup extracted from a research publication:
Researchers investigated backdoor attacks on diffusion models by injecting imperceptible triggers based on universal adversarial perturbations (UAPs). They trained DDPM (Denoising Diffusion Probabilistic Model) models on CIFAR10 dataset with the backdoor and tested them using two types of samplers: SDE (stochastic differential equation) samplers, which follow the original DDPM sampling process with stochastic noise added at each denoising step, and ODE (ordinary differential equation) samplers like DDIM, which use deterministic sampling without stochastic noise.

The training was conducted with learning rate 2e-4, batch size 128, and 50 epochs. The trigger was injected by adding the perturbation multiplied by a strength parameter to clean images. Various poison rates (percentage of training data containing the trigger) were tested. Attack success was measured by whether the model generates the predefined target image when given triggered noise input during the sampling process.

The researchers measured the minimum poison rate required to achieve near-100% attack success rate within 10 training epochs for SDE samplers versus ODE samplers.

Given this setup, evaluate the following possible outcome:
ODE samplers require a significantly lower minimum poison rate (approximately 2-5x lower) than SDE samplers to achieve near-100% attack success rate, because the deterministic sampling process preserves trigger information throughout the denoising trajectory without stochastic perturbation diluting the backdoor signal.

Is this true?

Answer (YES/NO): NO